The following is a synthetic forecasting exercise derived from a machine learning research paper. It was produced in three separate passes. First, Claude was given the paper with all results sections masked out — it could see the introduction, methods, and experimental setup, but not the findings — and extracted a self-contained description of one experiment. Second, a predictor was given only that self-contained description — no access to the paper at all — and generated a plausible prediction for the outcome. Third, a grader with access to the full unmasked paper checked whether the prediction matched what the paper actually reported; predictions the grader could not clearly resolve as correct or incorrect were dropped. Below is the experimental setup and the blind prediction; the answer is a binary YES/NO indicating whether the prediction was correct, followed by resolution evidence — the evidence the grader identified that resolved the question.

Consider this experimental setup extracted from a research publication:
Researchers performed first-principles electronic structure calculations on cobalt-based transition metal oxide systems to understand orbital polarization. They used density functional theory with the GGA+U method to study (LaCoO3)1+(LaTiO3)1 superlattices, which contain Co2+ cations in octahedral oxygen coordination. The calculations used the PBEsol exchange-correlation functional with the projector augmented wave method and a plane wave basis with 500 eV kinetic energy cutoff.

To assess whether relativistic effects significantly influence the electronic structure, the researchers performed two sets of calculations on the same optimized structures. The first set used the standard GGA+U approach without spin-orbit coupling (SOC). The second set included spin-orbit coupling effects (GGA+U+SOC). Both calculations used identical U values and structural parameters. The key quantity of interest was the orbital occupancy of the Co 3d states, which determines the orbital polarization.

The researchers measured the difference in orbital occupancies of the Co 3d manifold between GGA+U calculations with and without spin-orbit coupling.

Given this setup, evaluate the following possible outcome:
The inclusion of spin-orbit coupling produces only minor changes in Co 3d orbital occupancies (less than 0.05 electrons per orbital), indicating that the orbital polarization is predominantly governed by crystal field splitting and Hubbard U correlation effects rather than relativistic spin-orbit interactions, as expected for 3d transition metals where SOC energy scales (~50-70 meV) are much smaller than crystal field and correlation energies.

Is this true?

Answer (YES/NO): YES